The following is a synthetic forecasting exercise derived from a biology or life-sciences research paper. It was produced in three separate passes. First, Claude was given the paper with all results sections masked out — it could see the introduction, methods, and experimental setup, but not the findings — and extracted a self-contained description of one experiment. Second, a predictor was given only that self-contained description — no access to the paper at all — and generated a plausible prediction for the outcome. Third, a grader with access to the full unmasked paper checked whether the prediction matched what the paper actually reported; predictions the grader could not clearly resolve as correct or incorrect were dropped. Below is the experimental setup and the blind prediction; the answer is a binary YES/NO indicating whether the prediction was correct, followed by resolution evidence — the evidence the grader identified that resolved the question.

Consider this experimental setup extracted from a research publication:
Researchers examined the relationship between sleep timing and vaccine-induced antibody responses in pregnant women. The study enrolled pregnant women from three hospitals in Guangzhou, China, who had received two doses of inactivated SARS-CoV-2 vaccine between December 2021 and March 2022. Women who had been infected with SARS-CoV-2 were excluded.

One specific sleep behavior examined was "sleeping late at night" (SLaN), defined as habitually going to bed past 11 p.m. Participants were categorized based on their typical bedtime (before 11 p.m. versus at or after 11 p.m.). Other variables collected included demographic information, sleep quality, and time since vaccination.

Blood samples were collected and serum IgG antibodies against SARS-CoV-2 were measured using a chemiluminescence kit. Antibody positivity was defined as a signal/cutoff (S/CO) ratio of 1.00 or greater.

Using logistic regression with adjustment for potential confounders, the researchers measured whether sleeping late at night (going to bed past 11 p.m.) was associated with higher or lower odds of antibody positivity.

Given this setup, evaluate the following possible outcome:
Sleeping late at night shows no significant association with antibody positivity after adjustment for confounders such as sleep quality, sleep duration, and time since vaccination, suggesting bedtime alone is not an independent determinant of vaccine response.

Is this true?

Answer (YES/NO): NO